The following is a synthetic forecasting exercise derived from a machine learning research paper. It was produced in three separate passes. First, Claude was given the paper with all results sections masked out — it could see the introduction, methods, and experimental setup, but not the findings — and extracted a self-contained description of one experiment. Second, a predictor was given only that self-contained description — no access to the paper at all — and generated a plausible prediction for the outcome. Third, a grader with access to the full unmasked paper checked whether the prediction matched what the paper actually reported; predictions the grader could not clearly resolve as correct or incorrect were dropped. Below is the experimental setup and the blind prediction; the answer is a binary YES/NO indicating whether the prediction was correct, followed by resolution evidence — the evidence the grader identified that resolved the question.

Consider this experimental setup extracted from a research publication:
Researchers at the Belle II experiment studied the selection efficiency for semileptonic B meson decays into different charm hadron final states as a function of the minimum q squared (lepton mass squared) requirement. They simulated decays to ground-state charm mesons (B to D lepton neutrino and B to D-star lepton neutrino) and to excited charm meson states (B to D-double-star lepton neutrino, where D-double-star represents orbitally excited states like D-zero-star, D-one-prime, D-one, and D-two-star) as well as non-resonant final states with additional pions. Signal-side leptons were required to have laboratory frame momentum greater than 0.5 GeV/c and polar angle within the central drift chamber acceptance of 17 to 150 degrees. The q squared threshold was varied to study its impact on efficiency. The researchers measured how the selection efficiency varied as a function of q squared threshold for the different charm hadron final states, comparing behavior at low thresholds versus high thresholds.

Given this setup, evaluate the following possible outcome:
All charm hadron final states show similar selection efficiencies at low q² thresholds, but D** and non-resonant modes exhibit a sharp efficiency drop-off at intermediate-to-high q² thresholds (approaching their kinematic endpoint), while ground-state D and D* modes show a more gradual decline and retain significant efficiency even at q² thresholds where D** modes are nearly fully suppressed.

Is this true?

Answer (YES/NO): NO